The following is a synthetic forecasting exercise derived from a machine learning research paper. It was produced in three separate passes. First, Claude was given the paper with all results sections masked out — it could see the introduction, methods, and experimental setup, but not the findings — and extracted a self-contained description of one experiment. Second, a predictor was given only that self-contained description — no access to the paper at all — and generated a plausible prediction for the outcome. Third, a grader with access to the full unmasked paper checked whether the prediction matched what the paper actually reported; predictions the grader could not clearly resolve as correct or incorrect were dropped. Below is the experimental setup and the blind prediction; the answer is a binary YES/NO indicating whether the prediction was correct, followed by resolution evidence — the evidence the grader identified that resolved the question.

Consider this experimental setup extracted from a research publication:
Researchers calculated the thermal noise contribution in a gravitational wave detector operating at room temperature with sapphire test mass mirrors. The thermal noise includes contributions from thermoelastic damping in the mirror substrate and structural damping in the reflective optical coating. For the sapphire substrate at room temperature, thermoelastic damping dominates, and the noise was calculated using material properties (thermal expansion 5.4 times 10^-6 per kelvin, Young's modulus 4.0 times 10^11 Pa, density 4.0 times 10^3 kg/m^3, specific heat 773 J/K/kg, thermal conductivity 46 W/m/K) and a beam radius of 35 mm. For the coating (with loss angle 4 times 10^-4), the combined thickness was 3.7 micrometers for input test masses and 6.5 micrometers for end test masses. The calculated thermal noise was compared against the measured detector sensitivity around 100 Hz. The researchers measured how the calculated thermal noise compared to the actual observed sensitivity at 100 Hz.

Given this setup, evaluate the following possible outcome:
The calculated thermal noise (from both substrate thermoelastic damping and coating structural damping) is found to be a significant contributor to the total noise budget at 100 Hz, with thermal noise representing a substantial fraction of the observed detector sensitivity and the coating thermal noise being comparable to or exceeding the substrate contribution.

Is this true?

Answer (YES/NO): NO